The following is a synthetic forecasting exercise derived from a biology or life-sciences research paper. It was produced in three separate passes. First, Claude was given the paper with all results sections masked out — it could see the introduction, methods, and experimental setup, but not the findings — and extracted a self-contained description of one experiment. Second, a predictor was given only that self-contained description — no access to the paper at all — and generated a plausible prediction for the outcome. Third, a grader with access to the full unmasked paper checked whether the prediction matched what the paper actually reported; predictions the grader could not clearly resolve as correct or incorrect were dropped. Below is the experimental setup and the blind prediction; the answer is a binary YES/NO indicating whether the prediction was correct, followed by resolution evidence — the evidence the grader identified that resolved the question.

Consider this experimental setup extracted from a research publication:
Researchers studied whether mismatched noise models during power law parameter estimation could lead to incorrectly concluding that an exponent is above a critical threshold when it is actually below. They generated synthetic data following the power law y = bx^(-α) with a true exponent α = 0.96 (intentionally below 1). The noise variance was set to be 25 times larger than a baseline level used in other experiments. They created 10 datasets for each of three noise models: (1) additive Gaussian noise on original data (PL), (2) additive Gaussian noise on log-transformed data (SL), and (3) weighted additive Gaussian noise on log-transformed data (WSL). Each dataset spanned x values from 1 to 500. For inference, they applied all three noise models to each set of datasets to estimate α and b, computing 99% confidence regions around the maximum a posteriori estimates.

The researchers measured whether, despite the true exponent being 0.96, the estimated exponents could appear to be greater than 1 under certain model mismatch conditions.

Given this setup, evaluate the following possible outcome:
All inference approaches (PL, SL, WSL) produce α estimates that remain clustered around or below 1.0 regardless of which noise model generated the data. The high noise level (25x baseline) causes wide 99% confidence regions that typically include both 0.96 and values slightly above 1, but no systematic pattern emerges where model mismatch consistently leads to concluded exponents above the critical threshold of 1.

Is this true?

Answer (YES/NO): NO